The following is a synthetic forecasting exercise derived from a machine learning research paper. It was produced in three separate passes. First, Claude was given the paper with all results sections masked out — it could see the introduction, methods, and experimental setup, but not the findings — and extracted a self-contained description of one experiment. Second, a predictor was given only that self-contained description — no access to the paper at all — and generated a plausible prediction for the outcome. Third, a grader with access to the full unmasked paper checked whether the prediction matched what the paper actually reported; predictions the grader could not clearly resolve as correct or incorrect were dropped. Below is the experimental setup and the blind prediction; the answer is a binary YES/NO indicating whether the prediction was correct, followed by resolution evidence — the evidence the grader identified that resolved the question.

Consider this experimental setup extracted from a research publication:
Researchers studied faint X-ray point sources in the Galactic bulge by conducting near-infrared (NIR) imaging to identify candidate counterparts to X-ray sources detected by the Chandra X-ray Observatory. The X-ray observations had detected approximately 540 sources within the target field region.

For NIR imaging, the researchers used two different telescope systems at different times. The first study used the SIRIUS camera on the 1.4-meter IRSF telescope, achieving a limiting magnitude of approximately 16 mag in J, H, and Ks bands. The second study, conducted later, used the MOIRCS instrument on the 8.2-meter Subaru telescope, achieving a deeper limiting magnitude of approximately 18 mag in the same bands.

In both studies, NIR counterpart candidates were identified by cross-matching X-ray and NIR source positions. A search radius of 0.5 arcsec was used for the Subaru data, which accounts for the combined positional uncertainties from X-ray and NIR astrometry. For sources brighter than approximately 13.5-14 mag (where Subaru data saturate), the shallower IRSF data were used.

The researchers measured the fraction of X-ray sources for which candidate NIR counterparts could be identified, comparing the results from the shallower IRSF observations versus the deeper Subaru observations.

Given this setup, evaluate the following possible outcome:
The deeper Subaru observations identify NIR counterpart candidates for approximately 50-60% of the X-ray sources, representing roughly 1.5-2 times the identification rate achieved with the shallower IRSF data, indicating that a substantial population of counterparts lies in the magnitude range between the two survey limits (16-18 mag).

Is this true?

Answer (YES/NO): NO